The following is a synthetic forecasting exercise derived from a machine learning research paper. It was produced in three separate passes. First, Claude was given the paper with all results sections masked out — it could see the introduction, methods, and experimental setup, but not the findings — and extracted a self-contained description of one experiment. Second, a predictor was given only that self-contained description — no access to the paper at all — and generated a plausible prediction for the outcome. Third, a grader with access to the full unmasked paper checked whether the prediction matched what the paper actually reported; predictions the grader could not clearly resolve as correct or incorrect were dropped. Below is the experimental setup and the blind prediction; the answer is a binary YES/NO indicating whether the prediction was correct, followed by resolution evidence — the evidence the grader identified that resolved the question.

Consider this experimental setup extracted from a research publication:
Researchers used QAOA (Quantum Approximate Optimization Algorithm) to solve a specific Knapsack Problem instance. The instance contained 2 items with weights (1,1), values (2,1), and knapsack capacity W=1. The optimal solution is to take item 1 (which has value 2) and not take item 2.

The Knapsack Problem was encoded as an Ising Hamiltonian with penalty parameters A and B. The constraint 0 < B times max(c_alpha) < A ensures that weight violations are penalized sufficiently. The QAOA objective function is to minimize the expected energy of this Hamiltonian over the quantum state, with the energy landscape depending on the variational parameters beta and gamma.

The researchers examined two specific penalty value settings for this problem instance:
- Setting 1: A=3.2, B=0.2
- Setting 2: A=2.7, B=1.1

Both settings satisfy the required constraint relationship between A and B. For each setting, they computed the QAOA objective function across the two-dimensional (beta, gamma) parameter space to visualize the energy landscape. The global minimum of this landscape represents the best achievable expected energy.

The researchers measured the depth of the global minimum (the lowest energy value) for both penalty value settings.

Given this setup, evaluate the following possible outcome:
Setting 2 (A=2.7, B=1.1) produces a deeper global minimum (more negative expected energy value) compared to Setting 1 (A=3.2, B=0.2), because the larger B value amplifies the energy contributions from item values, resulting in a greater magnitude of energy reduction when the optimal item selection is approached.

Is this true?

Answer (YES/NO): YES